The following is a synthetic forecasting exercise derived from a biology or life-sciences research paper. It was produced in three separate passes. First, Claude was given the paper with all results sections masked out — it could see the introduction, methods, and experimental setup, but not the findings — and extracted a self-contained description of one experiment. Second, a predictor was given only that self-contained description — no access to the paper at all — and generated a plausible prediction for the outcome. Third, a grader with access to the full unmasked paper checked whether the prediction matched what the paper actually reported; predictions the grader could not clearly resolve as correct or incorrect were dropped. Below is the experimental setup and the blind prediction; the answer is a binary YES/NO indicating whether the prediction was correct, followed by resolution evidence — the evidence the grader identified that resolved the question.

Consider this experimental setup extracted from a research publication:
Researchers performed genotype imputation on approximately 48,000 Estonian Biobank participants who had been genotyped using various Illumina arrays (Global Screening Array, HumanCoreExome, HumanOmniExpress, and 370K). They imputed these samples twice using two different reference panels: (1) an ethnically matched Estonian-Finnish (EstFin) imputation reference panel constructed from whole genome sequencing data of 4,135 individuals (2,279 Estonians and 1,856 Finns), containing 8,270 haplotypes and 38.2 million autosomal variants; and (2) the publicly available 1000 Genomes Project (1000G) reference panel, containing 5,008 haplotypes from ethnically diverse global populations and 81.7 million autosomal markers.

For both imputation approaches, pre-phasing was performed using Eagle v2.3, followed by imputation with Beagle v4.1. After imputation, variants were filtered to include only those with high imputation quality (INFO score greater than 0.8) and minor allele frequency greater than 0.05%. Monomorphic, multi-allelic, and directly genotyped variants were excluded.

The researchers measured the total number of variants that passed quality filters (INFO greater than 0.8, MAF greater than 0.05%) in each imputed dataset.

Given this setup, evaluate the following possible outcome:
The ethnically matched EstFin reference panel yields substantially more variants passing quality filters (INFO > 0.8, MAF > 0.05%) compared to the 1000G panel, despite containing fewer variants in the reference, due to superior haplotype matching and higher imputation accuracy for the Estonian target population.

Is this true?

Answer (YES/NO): YES